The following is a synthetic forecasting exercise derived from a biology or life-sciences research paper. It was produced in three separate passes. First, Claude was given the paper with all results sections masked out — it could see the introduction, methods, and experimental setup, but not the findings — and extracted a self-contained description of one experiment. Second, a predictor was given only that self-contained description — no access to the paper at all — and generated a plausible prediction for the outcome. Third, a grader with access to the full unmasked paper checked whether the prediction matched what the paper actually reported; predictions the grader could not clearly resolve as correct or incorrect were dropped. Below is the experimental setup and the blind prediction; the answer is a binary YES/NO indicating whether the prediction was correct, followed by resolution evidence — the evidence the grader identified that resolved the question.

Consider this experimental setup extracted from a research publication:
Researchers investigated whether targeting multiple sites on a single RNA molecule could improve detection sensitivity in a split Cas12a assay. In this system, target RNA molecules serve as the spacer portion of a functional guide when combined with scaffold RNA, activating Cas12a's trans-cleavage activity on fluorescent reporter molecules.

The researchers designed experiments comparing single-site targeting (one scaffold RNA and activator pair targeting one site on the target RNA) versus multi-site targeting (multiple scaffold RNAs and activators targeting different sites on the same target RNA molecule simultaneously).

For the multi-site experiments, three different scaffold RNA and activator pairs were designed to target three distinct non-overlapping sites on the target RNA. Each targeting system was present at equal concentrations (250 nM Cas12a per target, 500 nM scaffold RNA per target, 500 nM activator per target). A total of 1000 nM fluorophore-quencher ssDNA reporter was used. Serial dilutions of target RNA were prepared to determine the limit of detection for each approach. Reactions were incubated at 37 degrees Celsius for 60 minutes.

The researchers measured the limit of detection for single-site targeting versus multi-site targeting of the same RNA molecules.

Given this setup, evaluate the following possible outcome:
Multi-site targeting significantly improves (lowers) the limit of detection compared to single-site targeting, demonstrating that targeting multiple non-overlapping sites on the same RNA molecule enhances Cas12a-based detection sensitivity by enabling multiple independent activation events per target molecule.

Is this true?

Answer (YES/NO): YES